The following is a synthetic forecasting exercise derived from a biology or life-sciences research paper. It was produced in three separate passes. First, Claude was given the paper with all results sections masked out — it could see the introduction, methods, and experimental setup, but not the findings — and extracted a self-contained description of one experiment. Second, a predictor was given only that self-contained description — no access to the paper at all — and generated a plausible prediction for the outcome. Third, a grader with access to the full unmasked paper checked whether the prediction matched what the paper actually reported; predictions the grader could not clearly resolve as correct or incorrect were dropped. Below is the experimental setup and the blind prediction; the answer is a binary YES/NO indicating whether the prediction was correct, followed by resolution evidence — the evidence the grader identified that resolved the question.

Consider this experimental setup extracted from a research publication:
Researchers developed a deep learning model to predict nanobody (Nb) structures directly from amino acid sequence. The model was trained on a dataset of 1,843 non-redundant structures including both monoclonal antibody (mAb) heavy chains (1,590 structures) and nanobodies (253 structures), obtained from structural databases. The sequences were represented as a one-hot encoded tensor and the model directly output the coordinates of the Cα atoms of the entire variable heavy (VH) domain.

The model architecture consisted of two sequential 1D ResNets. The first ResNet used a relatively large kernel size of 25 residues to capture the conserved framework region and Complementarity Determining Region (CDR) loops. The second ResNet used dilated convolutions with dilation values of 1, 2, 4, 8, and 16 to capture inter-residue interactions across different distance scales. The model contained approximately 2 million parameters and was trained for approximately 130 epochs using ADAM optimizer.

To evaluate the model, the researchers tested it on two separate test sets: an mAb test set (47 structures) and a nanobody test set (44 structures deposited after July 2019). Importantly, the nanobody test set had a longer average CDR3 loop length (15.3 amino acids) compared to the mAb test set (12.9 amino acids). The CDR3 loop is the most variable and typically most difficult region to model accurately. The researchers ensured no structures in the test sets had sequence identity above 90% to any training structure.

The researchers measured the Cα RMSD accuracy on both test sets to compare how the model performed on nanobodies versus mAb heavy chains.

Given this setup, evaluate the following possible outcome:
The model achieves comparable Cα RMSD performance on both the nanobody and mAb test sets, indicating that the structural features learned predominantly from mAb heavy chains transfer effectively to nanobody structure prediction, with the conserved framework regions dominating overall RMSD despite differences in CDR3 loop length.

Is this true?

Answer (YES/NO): NO